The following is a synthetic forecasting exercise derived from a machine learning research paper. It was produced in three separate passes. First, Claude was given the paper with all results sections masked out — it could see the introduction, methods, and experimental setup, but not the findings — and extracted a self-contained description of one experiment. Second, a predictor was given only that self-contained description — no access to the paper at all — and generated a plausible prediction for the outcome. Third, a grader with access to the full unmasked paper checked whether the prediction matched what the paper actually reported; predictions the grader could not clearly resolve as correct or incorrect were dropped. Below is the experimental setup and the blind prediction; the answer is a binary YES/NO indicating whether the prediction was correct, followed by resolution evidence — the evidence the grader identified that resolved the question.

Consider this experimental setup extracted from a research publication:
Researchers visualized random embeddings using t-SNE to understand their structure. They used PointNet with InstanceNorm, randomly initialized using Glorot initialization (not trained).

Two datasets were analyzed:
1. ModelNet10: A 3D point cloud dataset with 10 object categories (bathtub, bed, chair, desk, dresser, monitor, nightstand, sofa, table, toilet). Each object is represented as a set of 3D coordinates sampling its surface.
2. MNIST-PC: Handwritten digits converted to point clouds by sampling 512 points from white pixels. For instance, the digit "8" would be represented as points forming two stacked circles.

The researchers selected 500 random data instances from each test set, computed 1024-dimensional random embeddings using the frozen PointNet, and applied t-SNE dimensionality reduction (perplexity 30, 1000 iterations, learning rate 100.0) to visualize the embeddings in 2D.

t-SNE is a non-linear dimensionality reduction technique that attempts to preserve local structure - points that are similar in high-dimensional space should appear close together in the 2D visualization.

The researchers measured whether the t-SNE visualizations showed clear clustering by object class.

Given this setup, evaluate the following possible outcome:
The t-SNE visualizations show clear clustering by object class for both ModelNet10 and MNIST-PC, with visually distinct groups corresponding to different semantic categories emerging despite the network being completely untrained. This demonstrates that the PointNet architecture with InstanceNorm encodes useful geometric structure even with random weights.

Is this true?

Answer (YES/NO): YES